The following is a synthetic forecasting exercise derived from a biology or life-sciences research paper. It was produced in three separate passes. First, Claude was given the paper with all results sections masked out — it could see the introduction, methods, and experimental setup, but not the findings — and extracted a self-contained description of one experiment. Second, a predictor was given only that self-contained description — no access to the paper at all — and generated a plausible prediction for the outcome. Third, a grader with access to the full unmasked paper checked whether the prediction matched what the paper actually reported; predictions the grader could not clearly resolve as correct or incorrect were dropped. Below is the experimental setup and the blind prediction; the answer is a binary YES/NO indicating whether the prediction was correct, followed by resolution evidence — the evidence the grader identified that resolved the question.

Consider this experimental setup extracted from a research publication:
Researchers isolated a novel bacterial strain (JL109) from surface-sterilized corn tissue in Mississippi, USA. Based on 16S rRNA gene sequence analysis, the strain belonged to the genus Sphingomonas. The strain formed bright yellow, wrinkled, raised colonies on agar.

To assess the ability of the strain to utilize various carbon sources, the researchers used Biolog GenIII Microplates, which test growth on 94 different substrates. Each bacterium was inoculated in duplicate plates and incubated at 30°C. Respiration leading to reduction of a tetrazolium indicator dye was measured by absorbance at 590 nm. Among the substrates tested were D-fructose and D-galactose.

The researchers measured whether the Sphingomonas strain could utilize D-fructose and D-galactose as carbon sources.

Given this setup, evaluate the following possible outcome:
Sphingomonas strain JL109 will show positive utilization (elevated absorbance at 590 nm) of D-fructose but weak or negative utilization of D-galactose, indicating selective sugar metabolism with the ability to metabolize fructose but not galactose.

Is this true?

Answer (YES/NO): NO